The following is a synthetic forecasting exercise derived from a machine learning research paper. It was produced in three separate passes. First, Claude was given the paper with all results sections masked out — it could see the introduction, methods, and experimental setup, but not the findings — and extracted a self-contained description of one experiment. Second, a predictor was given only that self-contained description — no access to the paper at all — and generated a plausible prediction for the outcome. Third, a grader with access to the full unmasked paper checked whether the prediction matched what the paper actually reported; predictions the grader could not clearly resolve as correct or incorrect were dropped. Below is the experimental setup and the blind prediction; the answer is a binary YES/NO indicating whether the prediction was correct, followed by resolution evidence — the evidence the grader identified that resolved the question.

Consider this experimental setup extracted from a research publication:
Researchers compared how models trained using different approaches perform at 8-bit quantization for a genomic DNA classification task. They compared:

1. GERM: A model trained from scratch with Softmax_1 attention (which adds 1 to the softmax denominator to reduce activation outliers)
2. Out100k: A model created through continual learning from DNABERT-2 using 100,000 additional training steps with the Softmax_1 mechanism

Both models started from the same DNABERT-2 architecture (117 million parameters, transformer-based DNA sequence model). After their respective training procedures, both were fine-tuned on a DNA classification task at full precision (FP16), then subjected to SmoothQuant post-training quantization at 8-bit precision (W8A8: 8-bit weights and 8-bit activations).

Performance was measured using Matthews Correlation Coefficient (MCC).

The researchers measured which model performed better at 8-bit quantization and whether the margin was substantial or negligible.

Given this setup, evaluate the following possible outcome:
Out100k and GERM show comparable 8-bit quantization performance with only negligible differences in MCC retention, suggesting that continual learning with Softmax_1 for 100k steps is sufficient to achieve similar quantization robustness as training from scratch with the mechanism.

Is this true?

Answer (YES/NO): NO